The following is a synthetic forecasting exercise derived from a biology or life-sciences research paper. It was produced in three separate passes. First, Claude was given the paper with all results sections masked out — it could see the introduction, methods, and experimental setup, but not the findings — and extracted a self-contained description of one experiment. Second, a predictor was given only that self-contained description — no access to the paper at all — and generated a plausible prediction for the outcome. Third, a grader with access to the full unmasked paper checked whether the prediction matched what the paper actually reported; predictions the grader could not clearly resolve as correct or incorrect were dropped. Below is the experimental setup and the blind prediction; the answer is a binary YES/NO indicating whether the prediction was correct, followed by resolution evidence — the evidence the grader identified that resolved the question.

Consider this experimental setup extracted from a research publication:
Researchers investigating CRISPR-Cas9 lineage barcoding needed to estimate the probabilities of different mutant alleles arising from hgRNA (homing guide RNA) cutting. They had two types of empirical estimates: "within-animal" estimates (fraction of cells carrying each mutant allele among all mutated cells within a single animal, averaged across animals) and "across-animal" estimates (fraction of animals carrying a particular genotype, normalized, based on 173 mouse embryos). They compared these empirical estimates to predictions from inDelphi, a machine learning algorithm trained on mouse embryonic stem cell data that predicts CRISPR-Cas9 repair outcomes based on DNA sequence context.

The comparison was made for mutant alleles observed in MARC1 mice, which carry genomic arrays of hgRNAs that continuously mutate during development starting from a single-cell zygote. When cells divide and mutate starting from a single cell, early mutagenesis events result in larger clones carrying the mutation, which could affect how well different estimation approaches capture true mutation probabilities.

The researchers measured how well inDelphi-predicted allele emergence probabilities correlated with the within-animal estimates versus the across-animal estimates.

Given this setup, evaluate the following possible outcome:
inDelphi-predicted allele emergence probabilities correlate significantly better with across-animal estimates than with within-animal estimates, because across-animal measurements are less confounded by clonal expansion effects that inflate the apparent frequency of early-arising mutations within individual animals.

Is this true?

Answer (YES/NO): YES